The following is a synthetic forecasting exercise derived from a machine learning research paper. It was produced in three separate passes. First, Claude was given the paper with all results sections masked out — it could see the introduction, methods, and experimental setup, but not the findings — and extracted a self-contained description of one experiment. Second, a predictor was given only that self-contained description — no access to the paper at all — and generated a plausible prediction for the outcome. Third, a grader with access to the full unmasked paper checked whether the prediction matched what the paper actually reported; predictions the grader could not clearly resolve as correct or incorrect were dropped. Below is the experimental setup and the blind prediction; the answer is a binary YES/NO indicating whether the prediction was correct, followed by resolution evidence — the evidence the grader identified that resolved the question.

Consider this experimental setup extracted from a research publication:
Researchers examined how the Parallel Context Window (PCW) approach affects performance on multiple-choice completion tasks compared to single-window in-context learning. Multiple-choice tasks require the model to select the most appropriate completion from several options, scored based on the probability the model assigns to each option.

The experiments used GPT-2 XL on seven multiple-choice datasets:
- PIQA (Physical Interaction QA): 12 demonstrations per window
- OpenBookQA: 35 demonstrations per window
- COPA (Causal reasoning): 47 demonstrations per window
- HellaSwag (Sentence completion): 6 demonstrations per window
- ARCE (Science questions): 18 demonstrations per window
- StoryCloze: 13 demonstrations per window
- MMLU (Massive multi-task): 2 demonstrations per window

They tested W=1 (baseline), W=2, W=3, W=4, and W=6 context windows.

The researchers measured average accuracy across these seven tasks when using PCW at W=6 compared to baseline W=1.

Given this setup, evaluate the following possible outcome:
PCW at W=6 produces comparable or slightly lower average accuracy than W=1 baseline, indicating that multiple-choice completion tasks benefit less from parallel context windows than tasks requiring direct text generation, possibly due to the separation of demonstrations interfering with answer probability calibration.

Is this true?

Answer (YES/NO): NO